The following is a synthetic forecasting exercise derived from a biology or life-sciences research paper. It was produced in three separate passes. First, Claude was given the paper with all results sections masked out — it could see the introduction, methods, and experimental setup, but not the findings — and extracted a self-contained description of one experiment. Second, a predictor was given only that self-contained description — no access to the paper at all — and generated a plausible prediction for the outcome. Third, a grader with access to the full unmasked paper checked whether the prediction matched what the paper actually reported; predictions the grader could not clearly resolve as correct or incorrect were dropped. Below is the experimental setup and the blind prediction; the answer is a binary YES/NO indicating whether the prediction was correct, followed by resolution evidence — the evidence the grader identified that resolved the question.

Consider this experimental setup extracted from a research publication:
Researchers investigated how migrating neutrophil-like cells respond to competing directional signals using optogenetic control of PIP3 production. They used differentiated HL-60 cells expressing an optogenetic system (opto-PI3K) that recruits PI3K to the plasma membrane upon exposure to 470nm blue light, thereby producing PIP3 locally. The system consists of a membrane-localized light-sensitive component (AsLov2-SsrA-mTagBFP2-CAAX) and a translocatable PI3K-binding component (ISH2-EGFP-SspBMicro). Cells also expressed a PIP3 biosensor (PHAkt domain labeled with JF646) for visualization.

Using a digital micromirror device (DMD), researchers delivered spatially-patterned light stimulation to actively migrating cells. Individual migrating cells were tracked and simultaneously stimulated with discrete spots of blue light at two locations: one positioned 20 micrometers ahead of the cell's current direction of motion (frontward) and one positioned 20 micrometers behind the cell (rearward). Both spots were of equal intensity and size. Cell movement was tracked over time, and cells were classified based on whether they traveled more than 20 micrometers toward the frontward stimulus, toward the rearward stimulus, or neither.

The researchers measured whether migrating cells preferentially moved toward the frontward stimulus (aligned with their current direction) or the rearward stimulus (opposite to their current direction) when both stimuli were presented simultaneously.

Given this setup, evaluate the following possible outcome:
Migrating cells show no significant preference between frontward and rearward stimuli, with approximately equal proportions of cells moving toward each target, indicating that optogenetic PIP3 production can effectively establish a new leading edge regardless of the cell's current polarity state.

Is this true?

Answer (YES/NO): NO